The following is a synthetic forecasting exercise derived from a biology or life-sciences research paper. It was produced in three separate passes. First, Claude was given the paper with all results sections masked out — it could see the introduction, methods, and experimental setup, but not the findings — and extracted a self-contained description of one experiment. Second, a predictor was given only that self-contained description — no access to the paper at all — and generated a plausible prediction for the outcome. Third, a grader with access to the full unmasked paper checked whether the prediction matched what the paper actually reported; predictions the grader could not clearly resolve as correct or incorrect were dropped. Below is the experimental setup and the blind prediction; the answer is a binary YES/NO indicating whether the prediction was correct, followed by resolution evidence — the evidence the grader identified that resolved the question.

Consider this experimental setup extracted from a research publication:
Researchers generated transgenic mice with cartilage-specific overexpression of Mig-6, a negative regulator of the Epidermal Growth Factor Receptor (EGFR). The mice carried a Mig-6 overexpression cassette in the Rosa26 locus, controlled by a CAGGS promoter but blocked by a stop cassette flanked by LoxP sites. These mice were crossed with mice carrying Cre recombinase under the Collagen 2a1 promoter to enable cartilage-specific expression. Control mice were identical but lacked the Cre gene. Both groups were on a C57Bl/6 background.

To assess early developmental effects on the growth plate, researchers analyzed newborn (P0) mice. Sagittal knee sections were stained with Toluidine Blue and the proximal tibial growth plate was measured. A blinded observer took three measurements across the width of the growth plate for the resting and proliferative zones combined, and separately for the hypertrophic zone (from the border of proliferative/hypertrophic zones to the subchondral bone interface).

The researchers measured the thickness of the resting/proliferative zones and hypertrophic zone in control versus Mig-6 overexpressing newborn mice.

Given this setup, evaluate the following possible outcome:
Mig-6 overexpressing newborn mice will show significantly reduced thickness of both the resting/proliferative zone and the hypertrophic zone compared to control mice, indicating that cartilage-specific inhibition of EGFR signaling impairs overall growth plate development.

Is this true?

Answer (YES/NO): NO